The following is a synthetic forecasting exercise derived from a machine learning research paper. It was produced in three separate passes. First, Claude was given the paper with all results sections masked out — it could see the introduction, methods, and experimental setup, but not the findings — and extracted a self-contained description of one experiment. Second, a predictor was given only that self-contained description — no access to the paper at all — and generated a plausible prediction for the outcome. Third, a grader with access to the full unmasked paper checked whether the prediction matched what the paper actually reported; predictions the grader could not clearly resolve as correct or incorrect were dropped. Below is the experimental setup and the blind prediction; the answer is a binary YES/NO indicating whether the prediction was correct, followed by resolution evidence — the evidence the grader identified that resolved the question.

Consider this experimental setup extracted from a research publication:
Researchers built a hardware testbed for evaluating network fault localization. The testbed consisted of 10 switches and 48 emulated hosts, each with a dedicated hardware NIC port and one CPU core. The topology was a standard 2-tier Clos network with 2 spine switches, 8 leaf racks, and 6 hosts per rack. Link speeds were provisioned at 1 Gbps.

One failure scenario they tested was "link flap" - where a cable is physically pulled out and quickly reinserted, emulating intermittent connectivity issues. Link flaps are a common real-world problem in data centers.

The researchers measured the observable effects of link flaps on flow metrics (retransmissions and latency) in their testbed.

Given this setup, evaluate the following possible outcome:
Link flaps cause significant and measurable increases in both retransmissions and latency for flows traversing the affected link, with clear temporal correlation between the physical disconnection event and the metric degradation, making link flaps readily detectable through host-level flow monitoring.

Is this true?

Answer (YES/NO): NO